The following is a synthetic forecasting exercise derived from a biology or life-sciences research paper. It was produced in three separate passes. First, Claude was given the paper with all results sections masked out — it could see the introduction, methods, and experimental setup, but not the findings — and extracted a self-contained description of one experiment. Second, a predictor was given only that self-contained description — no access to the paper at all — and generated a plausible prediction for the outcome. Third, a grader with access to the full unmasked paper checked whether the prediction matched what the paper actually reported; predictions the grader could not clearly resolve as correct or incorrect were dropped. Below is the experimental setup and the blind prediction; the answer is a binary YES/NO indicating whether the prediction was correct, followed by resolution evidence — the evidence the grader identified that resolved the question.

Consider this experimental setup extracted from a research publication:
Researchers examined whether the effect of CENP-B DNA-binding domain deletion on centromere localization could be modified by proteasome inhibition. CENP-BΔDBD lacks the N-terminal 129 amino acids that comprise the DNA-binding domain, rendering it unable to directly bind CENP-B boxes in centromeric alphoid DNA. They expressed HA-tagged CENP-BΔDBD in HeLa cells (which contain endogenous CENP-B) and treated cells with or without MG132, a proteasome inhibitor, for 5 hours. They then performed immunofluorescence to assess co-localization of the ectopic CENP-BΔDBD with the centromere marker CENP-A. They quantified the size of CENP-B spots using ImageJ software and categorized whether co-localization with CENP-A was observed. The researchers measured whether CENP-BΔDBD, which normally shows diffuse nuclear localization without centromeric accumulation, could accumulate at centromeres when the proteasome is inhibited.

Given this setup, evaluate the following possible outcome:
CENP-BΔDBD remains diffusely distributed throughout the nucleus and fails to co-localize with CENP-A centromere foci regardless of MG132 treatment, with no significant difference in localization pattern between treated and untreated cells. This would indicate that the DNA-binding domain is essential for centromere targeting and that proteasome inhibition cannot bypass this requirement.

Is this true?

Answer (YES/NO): NO